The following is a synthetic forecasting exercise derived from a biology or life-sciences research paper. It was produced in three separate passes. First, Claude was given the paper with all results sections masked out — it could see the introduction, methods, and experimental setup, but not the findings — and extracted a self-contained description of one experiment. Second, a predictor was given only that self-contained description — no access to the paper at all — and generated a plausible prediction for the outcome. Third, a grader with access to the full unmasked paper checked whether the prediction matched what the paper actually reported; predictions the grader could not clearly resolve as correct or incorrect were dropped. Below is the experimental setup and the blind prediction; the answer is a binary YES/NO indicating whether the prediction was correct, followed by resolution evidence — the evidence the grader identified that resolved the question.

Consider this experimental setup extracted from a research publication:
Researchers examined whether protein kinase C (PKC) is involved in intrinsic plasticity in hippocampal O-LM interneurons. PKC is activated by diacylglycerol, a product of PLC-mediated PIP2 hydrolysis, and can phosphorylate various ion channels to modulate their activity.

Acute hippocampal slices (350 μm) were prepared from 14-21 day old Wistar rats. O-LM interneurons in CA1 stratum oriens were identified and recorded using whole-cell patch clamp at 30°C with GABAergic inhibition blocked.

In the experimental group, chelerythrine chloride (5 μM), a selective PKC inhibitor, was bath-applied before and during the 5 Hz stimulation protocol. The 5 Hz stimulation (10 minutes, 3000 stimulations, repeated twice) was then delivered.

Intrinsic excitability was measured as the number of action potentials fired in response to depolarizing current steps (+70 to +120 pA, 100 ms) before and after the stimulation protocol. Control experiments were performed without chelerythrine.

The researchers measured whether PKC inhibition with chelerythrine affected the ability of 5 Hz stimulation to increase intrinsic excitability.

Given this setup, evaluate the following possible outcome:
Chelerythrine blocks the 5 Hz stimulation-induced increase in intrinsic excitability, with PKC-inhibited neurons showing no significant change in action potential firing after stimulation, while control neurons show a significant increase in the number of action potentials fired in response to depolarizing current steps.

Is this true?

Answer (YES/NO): NO